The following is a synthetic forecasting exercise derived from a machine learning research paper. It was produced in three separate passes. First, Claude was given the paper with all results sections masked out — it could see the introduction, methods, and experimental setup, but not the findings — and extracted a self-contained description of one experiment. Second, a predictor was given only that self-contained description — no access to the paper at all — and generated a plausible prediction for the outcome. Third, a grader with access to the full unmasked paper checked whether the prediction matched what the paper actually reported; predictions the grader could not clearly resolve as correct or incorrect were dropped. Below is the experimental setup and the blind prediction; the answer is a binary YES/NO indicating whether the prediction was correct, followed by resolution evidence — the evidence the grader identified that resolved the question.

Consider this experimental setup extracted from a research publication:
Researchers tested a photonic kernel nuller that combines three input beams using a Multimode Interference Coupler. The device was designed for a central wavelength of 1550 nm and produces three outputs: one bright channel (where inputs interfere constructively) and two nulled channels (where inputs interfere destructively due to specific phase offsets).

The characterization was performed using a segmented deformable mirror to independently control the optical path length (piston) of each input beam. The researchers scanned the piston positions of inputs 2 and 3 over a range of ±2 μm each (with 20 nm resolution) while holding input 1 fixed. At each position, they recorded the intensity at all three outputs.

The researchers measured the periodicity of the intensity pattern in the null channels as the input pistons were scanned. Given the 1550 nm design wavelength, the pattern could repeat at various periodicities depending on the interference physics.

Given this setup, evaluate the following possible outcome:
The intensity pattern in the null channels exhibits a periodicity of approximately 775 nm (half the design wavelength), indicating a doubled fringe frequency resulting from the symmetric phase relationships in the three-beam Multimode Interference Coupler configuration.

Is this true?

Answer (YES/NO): NO